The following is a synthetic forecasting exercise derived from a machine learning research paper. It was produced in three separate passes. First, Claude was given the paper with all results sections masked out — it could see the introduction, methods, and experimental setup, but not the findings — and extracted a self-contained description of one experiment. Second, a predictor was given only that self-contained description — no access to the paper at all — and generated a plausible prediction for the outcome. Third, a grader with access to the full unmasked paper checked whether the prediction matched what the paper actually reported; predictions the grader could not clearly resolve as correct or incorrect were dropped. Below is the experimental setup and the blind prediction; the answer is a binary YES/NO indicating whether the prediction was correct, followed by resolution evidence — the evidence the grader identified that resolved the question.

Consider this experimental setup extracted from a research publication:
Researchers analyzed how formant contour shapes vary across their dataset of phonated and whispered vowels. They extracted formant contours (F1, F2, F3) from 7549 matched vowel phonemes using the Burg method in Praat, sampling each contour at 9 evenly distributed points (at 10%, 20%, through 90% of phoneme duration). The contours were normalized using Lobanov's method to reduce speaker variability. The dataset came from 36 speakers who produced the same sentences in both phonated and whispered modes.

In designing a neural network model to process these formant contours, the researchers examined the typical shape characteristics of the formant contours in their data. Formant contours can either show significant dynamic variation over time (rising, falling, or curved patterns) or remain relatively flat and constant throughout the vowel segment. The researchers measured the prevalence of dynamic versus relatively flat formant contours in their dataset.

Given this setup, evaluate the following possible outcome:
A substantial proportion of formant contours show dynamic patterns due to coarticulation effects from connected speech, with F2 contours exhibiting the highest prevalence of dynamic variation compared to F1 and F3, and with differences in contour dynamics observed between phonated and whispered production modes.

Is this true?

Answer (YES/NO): NO